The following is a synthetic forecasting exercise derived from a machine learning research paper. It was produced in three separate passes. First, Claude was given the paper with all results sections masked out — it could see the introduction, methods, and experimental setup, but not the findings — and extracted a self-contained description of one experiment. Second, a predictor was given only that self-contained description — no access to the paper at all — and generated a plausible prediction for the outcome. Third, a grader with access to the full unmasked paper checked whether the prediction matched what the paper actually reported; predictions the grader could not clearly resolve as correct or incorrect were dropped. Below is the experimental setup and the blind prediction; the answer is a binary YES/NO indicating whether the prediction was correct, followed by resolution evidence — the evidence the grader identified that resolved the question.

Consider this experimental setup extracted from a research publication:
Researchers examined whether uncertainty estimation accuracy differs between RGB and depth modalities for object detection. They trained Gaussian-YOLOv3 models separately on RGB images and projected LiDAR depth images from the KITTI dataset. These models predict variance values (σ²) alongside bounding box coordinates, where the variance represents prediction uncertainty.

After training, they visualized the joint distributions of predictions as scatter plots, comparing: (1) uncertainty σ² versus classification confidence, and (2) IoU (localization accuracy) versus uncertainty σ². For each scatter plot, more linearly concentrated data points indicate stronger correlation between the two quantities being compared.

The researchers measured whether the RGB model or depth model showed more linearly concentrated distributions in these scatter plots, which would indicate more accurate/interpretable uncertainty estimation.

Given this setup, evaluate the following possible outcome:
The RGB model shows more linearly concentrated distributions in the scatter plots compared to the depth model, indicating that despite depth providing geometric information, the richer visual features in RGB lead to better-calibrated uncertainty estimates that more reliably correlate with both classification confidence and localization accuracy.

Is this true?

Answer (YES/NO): YES